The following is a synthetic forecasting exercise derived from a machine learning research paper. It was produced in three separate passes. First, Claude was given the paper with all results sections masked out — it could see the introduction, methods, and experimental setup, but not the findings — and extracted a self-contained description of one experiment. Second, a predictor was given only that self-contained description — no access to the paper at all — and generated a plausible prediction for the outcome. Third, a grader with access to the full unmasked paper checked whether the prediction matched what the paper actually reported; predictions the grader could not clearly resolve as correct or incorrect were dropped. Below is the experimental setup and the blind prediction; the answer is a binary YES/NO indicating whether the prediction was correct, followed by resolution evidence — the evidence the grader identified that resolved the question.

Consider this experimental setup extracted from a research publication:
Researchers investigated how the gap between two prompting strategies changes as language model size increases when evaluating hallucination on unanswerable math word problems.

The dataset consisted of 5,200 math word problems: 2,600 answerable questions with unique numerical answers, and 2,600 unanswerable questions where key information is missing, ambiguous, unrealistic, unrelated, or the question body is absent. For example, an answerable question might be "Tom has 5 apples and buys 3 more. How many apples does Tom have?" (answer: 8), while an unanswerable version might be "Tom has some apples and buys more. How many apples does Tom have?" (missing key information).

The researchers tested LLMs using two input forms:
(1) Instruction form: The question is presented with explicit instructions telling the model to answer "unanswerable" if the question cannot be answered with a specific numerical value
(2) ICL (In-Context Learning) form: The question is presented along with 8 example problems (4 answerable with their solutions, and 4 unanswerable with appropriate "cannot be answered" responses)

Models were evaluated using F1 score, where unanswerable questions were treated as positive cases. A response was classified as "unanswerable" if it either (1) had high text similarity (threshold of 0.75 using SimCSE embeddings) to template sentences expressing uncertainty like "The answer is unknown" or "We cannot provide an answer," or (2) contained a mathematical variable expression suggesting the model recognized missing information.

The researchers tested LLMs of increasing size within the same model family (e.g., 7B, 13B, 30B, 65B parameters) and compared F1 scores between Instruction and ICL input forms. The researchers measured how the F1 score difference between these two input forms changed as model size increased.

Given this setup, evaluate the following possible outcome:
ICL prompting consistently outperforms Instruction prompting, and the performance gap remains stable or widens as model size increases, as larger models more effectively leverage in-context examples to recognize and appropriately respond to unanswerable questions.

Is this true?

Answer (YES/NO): NO